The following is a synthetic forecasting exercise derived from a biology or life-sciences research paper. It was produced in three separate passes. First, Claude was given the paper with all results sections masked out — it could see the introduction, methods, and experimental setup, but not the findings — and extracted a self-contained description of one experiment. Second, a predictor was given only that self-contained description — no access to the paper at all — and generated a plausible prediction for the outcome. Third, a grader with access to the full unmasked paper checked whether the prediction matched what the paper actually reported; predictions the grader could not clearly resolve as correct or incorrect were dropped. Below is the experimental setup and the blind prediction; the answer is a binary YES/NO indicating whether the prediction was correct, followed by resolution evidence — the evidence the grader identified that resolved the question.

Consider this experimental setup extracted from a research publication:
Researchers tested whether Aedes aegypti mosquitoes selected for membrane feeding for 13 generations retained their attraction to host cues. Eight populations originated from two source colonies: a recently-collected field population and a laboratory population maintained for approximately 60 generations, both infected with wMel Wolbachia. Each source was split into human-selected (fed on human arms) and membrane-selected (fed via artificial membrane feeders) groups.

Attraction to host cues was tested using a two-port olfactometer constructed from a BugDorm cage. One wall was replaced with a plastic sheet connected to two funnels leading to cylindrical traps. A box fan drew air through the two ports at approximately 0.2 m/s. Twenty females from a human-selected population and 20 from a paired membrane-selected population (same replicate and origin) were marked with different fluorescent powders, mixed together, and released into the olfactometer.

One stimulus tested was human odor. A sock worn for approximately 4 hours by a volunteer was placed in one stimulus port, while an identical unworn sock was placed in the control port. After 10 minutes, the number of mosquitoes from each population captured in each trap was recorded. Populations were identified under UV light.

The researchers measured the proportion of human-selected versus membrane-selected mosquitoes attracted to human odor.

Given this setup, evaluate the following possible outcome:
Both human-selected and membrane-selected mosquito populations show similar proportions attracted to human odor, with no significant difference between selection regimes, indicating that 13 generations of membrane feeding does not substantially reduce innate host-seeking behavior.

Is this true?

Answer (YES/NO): YES